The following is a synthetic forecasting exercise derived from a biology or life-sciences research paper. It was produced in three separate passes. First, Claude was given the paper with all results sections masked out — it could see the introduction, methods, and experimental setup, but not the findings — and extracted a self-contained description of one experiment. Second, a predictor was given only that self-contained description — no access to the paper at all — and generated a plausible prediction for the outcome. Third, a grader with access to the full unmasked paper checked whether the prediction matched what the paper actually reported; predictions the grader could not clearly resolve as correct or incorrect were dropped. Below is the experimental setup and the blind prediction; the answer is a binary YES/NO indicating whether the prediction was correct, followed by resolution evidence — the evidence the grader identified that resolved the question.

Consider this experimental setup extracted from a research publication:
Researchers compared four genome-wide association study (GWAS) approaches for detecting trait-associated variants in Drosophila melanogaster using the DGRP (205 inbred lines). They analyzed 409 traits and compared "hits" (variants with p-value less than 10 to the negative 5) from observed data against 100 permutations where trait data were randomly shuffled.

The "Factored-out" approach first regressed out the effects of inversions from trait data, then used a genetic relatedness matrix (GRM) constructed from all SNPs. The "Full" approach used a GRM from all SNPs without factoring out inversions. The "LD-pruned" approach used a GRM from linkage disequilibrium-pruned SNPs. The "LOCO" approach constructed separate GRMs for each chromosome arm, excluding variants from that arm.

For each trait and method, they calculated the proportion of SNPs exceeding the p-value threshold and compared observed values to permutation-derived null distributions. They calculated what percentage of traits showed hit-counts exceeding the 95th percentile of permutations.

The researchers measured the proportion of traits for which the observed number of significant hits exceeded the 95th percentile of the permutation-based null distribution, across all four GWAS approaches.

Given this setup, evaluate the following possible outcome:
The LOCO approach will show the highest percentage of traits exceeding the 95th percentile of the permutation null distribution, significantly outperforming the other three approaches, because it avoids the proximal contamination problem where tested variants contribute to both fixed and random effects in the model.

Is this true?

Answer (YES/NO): YES